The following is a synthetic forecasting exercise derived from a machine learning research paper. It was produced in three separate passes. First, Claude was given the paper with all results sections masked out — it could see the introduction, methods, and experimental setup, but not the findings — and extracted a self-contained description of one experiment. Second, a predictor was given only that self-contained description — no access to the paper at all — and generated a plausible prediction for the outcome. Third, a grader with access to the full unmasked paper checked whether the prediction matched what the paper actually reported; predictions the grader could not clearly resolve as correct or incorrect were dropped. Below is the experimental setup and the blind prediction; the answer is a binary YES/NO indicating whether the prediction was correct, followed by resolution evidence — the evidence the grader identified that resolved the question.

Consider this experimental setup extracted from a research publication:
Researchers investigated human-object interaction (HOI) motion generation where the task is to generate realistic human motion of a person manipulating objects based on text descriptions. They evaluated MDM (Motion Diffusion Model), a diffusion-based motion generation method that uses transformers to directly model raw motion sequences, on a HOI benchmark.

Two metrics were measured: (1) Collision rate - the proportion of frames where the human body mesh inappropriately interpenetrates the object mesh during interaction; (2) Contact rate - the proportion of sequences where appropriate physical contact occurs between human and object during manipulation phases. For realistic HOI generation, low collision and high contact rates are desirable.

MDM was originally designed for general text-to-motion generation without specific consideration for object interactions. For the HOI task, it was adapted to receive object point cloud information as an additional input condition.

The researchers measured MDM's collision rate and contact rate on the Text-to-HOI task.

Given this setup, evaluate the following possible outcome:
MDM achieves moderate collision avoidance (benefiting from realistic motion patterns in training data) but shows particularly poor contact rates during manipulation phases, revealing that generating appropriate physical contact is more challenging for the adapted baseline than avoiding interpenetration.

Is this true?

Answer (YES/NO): NO